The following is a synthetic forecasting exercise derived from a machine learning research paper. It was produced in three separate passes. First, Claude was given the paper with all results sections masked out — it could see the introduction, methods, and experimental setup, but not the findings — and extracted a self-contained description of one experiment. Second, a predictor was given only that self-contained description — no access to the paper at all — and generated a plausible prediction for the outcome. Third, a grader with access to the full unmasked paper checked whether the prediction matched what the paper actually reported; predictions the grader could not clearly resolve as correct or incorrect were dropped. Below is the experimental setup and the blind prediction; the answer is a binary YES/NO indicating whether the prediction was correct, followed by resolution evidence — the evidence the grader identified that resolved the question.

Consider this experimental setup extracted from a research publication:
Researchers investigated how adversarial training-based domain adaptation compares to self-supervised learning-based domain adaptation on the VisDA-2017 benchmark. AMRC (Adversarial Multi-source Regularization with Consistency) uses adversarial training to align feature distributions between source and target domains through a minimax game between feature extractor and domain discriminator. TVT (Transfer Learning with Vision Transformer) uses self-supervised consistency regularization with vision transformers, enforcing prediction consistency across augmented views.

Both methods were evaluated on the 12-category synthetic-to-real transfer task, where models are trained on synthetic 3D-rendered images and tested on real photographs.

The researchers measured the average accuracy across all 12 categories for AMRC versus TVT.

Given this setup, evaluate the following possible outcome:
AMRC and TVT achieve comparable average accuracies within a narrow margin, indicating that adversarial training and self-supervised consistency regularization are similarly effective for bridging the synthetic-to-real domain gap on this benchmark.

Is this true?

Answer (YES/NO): YES